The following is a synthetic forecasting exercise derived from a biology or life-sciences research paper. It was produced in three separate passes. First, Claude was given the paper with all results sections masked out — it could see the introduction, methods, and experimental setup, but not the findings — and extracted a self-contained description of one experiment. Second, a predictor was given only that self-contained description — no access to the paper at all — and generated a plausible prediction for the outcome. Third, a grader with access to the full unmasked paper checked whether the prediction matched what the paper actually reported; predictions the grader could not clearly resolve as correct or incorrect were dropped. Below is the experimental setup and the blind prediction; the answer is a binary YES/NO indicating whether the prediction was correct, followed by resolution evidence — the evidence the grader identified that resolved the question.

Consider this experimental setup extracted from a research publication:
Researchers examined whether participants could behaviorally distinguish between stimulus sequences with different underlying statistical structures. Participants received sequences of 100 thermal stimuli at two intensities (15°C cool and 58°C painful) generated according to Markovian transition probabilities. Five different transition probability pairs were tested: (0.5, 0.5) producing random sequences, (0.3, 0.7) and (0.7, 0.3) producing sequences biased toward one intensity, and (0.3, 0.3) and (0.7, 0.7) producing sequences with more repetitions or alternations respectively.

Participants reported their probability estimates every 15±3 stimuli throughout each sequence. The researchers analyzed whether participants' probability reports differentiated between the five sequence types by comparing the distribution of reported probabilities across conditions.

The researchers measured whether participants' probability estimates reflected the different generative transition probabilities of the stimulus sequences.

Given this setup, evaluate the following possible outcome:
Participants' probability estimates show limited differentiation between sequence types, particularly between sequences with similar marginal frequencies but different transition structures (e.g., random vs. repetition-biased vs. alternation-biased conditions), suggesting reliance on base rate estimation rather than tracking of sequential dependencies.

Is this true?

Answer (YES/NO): NO